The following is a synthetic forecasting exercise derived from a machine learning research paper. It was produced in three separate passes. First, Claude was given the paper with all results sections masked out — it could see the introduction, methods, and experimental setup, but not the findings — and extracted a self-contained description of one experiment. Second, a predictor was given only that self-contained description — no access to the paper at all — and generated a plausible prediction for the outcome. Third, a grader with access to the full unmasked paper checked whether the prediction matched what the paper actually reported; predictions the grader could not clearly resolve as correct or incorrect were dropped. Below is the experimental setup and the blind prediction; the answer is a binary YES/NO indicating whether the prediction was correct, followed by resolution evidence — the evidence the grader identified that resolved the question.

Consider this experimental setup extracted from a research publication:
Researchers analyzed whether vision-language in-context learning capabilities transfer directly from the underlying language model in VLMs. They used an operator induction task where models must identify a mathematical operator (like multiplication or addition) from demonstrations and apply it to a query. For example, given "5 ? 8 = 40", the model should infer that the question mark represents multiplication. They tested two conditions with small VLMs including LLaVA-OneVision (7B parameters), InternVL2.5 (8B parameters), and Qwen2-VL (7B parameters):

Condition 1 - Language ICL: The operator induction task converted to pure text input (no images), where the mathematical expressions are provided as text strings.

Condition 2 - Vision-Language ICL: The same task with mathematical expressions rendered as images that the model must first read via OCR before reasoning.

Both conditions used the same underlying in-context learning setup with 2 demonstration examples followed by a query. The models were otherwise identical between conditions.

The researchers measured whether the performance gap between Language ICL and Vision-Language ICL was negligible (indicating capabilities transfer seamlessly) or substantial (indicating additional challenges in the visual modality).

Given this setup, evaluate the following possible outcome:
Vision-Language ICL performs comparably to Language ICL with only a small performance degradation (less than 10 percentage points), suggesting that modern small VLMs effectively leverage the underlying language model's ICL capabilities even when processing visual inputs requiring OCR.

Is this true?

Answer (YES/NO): NO